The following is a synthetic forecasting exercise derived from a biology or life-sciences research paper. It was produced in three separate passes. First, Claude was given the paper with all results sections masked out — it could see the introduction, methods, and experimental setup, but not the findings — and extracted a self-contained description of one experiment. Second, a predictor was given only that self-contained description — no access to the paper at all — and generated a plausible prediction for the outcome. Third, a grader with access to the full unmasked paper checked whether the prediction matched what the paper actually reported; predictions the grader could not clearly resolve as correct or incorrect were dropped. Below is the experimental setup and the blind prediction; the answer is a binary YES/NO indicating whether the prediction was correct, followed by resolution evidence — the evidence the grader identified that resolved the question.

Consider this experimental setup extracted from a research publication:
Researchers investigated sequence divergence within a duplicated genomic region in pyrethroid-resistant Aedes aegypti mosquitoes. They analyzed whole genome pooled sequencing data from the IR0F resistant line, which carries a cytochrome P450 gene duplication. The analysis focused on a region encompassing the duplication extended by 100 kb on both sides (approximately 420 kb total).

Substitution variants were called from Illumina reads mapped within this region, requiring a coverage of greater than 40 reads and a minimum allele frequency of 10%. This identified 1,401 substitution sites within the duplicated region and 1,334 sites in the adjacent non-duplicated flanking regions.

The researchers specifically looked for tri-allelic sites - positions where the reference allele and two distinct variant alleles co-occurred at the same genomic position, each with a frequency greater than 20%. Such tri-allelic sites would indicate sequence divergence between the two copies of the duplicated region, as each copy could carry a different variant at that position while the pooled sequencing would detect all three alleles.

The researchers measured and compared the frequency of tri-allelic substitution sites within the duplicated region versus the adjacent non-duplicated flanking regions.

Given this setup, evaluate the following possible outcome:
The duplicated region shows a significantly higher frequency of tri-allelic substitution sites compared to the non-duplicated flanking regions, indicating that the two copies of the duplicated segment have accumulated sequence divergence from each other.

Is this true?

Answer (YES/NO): YES